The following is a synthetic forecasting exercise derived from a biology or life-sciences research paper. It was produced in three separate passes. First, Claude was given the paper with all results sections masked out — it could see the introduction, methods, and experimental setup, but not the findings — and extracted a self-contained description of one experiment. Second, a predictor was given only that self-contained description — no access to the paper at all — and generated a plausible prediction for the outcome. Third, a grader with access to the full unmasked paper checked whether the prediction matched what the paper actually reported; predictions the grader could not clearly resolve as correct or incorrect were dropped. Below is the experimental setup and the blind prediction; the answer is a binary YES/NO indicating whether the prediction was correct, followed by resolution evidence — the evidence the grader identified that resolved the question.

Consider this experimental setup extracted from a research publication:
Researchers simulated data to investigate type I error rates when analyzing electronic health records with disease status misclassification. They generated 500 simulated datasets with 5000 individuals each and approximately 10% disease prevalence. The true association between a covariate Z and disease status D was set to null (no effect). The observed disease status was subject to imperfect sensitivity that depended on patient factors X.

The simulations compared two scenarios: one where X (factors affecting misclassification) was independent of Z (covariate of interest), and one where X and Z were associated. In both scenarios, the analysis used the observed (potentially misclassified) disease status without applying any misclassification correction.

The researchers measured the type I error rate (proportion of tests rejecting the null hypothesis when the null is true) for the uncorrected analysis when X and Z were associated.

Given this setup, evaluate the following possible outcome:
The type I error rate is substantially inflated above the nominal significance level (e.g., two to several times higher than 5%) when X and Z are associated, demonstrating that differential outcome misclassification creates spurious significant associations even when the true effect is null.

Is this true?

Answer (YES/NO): YES